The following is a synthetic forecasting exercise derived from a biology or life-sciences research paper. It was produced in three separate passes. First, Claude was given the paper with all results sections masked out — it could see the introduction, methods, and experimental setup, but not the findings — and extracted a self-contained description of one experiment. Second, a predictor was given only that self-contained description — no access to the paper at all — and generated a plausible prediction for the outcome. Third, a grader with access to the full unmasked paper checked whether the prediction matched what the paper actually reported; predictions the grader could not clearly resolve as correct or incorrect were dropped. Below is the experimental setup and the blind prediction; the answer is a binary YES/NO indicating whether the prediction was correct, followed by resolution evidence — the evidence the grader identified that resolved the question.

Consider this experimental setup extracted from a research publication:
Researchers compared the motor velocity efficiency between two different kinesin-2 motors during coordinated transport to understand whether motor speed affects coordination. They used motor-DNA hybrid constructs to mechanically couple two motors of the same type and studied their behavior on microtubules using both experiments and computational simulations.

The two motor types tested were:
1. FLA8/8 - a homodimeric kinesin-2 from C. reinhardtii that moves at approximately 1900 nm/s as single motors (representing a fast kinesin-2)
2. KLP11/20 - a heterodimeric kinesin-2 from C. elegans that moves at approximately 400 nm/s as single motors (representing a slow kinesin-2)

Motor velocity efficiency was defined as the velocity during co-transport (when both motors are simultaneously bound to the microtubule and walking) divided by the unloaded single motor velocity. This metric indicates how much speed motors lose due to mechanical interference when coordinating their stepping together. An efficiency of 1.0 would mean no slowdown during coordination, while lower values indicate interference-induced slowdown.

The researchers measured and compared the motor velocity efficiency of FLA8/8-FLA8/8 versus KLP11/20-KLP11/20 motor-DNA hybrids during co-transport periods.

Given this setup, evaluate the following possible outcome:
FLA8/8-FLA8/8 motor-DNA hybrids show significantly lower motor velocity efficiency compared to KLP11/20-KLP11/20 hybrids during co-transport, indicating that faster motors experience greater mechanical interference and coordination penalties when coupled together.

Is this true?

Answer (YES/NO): NO